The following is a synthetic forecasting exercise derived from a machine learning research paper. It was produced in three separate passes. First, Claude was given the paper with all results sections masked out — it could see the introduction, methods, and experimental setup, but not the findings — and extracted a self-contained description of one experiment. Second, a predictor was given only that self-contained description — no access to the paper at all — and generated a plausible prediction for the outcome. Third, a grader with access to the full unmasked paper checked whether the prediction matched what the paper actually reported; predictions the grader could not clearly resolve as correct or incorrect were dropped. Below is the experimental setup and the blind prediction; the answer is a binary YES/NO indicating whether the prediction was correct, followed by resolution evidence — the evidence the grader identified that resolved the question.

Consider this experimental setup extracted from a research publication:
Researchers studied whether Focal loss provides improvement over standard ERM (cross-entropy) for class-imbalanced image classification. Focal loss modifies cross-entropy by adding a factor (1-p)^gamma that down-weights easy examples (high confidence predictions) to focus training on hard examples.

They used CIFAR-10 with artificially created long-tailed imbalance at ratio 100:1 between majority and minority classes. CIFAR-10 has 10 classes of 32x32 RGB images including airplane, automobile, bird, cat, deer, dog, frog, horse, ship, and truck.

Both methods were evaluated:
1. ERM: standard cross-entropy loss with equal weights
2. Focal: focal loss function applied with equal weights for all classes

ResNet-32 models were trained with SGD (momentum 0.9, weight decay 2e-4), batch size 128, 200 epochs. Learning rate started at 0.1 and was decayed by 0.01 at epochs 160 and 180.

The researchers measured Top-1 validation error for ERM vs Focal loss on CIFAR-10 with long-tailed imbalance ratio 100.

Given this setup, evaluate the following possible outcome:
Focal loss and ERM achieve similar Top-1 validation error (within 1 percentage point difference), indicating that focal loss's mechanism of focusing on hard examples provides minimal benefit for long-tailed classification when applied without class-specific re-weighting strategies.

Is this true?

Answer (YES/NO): YES